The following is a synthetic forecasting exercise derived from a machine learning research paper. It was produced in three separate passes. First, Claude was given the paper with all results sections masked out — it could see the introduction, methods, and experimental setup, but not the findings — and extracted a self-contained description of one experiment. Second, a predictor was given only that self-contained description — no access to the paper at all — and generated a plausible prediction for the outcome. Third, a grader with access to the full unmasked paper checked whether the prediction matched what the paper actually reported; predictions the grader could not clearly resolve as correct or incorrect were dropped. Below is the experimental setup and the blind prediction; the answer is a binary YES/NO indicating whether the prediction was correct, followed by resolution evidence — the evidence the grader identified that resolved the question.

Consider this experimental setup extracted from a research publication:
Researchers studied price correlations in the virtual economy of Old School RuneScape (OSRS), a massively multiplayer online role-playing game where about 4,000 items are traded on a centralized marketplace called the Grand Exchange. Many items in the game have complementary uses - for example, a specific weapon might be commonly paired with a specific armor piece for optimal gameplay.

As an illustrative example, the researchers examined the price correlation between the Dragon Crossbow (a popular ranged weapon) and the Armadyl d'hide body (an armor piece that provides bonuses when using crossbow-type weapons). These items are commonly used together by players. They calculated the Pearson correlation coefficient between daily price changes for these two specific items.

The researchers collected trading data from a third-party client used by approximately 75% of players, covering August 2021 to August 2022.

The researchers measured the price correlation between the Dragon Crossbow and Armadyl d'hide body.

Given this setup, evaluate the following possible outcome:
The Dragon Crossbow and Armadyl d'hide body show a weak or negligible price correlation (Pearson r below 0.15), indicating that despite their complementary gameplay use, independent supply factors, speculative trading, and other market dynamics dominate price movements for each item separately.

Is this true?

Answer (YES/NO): NO